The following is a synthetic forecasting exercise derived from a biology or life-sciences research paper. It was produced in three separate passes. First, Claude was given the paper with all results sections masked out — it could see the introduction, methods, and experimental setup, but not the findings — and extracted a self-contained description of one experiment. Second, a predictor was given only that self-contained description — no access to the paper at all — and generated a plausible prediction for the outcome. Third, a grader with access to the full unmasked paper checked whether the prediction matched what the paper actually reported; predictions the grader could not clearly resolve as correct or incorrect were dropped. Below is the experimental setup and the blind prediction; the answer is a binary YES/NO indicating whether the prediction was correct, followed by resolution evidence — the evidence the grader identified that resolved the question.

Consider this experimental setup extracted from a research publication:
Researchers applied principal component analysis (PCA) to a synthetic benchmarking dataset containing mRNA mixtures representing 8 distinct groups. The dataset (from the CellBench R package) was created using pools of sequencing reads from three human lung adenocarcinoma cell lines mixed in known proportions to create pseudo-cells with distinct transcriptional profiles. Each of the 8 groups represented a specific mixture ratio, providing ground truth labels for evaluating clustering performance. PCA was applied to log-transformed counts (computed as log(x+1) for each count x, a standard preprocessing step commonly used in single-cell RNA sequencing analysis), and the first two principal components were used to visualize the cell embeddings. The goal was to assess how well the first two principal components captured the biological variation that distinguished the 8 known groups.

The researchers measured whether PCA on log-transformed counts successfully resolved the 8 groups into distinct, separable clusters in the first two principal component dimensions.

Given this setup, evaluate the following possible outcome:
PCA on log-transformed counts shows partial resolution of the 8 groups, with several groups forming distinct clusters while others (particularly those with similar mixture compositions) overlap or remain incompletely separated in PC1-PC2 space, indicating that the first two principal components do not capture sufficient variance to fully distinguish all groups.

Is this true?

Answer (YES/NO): YES